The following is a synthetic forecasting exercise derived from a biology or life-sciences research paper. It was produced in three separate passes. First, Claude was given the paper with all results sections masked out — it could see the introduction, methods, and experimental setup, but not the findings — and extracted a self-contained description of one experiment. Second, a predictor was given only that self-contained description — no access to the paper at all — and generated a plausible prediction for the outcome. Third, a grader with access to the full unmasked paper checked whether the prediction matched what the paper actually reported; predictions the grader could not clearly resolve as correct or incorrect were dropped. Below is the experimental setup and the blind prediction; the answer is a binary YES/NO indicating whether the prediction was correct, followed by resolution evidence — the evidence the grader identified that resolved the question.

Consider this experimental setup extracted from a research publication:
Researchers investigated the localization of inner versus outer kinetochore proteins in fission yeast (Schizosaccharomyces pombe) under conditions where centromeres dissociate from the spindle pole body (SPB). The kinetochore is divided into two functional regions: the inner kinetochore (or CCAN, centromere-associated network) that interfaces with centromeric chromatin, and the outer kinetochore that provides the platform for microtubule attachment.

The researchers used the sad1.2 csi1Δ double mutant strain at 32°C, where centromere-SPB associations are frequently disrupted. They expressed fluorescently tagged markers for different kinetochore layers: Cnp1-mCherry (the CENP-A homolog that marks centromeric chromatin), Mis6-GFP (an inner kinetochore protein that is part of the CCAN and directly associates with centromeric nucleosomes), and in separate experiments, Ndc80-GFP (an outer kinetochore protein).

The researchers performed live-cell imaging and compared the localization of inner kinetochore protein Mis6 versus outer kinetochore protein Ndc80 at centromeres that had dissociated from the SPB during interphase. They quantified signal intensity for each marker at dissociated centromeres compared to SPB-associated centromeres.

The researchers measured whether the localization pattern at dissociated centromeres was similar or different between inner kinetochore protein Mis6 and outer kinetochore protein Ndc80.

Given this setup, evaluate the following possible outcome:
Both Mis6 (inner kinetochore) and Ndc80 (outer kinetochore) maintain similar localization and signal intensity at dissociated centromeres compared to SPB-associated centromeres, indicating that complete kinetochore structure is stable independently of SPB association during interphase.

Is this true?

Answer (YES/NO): NO